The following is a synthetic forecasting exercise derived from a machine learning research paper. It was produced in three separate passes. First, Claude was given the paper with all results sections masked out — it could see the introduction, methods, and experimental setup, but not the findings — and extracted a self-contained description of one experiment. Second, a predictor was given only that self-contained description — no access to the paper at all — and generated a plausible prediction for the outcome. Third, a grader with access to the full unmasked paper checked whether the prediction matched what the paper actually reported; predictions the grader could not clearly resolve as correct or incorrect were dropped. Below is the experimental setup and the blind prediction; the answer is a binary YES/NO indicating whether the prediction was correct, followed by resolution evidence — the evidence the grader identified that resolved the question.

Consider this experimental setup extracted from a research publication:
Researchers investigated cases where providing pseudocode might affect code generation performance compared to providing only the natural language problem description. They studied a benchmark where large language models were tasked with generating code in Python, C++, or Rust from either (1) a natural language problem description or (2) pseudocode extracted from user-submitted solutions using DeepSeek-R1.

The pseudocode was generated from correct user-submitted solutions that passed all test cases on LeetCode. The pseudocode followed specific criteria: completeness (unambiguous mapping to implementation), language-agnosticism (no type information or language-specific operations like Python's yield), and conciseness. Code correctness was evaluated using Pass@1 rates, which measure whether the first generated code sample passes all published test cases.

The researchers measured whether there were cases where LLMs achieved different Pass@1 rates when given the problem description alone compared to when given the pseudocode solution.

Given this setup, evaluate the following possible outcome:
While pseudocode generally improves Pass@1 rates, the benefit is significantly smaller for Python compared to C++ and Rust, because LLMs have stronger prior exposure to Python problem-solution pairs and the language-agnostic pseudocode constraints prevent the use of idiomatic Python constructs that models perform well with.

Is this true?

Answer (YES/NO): NO